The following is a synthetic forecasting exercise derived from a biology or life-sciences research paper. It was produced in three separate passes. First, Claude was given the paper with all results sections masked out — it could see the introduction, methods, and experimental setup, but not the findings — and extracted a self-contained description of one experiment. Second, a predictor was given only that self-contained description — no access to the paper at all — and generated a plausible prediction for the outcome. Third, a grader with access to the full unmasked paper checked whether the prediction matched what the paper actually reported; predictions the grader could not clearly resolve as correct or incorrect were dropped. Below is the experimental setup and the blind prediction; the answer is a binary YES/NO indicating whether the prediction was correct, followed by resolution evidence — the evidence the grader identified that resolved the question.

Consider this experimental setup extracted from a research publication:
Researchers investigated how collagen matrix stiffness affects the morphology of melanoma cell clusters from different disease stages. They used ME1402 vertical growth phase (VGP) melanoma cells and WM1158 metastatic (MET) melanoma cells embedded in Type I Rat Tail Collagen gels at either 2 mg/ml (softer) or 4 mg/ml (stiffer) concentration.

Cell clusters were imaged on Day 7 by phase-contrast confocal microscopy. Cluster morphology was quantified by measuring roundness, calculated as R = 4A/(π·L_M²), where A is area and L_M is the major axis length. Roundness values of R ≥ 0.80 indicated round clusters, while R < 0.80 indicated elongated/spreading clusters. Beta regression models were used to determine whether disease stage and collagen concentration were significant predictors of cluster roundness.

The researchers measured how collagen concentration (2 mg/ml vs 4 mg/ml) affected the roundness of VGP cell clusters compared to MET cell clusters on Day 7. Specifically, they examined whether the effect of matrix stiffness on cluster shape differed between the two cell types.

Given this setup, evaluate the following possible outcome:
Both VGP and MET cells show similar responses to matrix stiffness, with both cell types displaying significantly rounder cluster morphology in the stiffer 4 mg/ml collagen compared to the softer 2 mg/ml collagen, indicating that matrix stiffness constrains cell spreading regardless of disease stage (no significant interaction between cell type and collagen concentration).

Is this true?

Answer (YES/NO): YES